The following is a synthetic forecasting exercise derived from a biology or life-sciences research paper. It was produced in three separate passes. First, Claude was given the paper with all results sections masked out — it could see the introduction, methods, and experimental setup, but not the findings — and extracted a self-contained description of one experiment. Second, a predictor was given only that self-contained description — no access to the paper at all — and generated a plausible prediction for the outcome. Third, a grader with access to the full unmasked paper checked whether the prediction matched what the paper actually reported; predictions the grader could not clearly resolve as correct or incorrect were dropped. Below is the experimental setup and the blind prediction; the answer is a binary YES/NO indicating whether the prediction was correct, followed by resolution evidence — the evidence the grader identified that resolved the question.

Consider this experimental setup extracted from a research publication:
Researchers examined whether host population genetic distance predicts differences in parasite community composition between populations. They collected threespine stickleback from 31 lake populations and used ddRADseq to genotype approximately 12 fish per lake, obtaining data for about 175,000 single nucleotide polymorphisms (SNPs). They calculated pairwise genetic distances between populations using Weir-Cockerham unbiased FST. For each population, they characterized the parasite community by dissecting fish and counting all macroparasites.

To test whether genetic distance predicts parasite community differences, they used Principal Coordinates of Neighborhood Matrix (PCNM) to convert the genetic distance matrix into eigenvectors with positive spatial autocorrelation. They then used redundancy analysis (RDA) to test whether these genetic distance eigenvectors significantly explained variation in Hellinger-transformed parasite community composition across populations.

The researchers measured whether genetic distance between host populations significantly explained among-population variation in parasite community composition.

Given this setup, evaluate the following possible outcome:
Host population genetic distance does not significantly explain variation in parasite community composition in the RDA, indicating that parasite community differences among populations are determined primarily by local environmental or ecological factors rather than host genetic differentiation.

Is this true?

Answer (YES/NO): NO